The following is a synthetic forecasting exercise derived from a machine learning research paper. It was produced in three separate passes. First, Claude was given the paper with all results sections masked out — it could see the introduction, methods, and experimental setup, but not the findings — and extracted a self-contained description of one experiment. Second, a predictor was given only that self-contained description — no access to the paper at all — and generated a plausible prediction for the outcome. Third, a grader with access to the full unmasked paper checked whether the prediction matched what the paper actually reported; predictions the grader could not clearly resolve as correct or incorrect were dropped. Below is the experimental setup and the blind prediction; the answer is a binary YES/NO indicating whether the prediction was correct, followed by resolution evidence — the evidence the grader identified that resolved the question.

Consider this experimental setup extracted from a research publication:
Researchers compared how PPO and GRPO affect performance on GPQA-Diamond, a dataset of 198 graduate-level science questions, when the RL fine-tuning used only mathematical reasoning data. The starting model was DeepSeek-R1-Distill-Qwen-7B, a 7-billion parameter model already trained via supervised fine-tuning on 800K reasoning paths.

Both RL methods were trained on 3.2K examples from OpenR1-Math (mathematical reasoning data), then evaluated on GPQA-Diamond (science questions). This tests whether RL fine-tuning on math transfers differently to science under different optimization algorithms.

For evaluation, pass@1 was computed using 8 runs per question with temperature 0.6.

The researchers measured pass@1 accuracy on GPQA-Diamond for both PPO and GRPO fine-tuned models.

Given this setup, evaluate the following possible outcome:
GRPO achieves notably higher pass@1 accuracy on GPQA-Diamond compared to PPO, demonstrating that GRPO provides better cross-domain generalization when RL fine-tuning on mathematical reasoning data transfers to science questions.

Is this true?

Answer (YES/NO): NO